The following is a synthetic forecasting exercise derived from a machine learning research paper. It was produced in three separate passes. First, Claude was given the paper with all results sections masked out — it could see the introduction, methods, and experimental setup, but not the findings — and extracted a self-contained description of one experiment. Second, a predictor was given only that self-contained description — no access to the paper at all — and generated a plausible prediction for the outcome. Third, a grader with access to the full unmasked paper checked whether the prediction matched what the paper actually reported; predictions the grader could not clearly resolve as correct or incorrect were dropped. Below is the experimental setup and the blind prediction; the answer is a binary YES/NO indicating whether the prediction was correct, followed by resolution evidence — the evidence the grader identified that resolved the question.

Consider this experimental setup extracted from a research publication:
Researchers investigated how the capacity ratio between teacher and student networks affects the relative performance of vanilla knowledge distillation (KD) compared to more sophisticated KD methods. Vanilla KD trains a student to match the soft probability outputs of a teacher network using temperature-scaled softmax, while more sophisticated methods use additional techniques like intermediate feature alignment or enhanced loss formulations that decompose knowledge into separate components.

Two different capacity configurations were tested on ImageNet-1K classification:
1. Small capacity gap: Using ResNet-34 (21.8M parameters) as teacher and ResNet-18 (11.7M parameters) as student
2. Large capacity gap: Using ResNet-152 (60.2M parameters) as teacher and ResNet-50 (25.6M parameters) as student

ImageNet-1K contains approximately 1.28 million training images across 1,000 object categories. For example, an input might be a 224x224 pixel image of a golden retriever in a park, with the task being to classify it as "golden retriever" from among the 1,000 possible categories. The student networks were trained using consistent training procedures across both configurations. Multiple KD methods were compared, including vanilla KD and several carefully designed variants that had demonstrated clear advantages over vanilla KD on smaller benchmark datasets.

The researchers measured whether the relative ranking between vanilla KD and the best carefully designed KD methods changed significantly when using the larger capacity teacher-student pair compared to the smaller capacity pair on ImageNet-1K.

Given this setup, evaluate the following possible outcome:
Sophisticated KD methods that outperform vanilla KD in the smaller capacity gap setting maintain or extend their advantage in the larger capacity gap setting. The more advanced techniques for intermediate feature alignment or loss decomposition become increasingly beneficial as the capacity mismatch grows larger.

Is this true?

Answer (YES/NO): NO